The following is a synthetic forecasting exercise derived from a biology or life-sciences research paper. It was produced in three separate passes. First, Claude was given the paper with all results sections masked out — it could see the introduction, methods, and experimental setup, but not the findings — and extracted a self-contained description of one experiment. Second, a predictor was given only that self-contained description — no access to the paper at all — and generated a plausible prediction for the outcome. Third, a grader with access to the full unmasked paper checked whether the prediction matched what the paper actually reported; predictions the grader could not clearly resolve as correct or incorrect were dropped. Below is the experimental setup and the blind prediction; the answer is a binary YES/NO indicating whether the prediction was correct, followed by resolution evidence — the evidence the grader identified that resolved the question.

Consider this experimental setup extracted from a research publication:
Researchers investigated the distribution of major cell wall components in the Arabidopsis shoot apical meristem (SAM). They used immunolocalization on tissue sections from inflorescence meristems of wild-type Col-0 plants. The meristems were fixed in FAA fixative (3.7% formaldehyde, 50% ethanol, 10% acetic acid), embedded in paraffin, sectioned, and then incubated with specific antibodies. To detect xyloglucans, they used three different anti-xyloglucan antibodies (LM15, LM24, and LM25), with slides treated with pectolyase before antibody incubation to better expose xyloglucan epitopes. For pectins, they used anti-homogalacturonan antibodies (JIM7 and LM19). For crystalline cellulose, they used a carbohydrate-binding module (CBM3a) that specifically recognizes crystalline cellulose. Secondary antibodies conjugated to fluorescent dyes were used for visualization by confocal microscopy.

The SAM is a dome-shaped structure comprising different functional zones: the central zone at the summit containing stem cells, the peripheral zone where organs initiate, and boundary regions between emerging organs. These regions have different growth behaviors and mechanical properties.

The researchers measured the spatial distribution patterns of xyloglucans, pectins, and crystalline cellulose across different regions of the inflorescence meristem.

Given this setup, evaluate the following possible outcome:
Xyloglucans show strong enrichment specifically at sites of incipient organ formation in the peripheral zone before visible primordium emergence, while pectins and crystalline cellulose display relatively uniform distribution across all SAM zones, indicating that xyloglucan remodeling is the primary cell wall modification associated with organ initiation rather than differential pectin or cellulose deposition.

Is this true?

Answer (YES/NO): NO